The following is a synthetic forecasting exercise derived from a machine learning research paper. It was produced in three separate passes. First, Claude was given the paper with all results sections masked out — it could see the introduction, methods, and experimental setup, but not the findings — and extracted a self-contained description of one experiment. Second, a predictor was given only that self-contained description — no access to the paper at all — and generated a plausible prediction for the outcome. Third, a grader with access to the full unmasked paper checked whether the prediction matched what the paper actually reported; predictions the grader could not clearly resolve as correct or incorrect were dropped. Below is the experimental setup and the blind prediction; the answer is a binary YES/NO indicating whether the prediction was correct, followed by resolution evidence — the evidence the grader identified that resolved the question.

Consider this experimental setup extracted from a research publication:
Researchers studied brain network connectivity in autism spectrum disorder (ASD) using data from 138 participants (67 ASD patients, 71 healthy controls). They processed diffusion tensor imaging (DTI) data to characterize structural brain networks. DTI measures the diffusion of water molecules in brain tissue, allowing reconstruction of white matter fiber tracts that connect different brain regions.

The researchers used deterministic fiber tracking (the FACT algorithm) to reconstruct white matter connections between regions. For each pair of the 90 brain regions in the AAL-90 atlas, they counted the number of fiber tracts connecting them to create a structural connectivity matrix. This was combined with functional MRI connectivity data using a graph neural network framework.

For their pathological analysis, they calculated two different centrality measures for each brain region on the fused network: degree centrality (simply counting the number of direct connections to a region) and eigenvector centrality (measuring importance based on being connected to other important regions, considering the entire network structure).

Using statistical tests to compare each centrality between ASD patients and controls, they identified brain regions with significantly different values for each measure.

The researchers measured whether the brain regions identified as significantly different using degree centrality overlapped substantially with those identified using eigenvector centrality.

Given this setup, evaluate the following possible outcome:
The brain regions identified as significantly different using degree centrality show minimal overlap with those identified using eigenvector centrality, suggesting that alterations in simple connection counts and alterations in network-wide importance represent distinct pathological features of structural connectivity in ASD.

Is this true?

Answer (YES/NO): NO